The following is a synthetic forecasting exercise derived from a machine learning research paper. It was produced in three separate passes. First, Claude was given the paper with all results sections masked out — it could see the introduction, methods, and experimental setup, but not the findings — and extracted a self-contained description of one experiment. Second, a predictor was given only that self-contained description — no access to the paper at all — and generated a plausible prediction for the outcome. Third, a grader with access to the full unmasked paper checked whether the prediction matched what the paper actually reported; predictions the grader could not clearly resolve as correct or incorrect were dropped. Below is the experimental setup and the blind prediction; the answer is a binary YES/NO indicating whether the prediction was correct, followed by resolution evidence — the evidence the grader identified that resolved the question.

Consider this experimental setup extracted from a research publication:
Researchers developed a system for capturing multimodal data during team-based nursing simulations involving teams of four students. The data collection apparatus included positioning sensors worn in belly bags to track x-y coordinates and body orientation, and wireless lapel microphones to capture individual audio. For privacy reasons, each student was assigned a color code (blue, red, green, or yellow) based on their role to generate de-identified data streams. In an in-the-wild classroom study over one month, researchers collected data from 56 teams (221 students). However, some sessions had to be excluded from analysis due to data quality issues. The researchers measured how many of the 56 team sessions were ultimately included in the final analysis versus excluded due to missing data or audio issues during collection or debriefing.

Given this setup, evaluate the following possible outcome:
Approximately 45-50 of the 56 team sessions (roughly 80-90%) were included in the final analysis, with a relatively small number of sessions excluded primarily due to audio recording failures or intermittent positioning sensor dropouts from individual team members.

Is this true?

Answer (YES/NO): NO